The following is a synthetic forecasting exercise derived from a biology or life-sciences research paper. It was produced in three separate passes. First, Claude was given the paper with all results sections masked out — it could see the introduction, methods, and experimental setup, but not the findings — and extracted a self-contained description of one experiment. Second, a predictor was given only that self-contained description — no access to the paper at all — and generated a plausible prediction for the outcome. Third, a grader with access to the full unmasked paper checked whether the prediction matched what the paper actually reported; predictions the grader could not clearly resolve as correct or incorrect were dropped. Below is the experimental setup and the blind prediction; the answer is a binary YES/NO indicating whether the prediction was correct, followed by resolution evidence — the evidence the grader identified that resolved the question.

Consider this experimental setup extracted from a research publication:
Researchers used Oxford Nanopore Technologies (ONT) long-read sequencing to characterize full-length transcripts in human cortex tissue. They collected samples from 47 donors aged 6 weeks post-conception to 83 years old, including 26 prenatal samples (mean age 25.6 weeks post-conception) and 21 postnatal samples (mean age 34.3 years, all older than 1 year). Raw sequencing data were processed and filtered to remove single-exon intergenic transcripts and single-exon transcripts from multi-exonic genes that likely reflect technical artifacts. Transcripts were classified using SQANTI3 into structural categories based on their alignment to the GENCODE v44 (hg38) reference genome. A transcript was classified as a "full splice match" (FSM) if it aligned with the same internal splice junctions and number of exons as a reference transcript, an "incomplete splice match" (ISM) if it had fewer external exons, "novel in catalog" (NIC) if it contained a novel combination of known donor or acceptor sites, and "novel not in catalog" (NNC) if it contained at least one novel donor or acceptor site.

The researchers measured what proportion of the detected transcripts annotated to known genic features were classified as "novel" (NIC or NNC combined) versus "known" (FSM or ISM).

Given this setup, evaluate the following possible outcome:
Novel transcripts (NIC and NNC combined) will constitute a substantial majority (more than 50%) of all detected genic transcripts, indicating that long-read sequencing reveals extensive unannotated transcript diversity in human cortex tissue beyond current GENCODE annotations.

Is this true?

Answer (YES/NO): YES